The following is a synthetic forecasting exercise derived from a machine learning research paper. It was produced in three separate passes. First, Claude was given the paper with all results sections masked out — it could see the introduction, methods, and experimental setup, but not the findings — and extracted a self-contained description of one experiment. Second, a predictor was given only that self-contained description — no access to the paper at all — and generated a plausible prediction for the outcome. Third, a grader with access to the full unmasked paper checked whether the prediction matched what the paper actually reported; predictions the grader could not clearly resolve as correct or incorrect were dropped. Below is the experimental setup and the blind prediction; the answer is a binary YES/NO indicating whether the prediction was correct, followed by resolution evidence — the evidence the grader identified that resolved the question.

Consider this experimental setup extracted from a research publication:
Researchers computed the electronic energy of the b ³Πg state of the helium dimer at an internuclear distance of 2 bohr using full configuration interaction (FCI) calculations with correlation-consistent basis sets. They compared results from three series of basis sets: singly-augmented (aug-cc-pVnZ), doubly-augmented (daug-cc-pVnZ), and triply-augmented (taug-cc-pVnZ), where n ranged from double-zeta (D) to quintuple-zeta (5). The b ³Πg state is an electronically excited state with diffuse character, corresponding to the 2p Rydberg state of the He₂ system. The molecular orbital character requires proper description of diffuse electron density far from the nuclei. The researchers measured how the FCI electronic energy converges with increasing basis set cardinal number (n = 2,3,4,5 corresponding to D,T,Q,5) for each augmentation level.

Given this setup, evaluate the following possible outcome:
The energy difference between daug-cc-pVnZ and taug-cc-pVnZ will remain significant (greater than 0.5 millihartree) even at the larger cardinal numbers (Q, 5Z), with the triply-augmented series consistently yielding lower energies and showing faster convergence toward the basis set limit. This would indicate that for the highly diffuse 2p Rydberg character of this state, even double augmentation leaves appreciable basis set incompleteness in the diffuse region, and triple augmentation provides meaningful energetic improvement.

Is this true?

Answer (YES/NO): YES